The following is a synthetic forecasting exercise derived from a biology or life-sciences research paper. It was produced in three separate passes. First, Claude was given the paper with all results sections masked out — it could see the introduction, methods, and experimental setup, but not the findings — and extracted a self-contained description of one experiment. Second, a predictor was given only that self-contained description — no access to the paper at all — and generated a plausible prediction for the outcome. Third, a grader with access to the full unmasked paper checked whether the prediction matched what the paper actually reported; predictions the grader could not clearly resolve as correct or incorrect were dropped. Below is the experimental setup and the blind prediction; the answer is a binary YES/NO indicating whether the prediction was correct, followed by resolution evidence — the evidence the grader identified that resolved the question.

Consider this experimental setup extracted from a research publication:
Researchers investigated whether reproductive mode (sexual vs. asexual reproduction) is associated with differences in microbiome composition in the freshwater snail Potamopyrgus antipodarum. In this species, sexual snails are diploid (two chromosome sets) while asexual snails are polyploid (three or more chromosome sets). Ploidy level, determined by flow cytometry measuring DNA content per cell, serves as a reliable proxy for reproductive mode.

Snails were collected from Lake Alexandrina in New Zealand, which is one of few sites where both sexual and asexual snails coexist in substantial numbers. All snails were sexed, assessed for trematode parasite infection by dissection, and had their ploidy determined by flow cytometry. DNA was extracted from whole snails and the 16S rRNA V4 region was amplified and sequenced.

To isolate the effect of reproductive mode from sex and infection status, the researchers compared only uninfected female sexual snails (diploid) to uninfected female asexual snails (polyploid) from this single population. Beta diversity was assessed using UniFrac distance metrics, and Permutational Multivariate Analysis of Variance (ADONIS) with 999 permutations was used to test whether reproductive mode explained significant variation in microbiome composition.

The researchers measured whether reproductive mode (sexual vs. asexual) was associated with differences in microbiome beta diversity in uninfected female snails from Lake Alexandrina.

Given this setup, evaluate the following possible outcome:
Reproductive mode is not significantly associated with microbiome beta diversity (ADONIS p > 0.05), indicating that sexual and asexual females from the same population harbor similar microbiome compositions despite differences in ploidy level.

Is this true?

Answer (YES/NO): NO